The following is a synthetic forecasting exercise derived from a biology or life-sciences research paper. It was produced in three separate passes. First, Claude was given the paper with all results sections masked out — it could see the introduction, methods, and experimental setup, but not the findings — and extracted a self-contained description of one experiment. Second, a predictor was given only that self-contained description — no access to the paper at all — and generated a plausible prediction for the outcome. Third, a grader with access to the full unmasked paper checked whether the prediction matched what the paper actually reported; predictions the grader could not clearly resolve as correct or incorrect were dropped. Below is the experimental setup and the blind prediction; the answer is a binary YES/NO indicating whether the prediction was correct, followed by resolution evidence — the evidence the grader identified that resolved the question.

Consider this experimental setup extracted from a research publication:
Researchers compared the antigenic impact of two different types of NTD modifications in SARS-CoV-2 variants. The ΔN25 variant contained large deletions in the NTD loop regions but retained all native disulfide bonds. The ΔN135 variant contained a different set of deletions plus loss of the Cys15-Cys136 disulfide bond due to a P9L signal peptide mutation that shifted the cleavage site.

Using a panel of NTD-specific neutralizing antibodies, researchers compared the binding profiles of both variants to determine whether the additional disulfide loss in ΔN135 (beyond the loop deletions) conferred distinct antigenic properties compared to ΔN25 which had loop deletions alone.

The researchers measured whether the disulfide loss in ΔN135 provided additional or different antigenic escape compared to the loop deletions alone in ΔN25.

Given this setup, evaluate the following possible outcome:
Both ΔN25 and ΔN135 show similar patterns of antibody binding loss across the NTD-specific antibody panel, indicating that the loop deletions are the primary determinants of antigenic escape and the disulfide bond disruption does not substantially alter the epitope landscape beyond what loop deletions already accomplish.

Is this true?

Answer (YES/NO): YES